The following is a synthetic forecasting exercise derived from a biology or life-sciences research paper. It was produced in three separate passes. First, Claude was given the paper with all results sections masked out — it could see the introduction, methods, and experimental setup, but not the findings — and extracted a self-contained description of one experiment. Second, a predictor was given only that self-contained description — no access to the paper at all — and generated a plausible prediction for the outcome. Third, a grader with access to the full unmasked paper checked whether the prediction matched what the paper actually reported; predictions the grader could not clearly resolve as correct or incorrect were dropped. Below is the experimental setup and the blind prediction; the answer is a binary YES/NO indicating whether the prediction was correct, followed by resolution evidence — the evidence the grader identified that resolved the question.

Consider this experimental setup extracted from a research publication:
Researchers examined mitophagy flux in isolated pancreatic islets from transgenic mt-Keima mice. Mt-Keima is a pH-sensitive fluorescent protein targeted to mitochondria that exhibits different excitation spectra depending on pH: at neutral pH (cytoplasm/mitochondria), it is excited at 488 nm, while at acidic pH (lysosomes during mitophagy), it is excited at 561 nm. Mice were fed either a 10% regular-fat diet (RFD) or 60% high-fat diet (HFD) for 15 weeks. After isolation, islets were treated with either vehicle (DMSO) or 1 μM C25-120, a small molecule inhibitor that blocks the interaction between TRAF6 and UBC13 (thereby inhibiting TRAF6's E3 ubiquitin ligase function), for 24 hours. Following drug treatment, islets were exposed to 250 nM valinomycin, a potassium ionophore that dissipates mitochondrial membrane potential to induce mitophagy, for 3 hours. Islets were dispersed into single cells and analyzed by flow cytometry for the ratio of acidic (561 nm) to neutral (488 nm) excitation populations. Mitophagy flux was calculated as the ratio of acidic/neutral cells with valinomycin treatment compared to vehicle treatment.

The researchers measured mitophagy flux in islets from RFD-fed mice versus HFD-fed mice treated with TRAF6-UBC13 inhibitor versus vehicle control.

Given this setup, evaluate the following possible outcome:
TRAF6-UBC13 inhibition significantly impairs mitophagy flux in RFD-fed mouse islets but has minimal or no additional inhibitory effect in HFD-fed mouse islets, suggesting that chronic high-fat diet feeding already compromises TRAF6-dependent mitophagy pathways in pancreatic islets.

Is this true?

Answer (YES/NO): NO